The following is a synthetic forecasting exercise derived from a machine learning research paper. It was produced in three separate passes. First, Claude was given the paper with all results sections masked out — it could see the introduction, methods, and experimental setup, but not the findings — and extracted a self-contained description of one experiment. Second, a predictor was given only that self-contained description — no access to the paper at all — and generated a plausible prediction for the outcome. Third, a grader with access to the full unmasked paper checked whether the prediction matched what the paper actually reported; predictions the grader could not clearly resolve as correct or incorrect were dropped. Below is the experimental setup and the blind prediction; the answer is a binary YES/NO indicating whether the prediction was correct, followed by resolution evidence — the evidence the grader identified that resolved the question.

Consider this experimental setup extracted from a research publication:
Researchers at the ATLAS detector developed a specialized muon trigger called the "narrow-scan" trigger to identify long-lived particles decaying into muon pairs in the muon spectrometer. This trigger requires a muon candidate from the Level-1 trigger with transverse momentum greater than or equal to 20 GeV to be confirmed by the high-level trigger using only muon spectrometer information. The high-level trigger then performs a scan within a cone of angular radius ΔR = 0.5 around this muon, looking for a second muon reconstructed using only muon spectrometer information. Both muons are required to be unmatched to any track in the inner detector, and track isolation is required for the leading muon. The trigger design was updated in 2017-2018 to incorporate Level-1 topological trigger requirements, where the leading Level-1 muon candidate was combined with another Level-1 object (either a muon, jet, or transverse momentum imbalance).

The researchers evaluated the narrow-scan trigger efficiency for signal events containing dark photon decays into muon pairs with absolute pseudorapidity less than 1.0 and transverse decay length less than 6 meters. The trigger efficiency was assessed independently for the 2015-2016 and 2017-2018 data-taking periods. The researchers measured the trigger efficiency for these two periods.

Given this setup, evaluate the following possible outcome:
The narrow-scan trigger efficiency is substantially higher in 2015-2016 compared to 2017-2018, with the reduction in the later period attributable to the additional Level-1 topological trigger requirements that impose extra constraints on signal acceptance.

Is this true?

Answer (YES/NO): YES